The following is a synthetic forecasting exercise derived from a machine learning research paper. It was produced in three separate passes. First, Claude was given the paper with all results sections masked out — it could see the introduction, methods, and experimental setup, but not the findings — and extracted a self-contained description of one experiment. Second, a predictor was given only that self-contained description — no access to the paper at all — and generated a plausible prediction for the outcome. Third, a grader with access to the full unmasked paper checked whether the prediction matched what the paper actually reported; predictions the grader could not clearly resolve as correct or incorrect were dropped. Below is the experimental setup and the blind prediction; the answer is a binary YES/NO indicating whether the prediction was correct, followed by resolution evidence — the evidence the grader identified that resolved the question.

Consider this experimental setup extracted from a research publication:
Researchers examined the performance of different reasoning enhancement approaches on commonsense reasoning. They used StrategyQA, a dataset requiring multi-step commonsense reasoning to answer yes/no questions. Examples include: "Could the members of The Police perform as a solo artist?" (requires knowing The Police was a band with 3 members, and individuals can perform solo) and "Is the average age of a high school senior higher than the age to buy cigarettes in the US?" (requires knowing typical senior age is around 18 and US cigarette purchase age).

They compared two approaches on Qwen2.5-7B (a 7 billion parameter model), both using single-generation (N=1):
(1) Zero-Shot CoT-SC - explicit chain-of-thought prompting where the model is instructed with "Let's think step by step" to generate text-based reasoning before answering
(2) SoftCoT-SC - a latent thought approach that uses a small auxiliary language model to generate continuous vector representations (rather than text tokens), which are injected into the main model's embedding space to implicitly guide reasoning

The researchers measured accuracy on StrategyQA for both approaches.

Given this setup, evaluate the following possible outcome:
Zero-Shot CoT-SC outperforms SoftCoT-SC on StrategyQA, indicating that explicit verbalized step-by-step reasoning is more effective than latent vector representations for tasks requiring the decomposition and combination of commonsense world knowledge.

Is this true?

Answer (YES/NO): NO